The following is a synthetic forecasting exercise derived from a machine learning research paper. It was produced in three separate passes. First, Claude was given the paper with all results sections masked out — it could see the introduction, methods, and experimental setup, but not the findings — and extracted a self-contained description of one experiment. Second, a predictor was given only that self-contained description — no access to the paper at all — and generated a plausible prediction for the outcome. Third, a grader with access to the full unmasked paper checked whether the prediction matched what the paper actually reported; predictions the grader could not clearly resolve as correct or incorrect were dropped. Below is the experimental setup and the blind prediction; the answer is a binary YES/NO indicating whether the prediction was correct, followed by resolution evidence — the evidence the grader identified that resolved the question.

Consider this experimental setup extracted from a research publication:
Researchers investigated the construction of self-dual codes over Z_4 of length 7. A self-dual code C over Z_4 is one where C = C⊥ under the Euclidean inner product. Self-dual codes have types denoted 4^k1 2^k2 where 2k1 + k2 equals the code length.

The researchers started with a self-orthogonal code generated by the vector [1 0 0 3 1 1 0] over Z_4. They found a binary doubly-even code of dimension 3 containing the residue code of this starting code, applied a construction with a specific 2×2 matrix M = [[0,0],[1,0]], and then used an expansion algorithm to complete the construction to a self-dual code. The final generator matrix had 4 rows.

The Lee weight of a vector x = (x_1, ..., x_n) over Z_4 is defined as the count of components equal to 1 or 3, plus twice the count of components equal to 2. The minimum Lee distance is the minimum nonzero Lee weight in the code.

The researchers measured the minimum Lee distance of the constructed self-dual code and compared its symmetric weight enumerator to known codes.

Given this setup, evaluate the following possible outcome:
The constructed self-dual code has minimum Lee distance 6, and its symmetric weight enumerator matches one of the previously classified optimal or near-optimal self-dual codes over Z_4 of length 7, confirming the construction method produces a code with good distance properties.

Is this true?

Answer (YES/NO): NO